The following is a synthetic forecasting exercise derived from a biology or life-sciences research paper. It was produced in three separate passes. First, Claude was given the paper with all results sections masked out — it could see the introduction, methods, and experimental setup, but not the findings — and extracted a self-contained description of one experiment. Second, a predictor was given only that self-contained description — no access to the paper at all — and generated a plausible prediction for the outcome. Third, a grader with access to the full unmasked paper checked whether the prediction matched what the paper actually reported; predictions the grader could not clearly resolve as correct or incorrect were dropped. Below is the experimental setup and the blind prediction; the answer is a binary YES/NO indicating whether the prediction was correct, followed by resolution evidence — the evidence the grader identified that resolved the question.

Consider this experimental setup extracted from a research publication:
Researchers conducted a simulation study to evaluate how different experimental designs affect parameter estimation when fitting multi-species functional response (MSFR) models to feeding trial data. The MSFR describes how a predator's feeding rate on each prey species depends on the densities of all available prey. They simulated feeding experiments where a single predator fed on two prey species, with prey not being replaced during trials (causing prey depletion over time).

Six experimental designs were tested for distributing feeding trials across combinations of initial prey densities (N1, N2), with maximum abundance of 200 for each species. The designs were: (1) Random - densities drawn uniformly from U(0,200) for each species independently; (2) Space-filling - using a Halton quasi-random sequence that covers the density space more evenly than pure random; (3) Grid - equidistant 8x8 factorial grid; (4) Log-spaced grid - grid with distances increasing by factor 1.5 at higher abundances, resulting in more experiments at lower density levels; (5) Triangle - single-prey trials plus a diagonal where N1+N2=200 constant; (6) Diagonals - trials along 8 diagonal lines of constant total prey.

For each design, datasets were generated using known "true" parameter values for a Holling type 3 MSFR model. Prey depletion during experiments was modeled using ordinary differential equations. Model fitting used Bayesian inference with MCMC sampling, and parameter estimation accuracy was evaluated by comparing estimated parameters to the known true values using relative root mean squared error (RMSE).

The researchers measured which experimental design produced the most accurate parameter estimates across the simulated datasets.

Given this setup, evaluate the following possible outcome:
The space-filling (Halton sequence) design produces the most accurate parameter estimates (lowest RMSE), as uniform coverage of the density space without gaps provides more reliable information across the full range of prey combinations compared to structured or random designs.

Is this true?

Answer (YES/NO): NO